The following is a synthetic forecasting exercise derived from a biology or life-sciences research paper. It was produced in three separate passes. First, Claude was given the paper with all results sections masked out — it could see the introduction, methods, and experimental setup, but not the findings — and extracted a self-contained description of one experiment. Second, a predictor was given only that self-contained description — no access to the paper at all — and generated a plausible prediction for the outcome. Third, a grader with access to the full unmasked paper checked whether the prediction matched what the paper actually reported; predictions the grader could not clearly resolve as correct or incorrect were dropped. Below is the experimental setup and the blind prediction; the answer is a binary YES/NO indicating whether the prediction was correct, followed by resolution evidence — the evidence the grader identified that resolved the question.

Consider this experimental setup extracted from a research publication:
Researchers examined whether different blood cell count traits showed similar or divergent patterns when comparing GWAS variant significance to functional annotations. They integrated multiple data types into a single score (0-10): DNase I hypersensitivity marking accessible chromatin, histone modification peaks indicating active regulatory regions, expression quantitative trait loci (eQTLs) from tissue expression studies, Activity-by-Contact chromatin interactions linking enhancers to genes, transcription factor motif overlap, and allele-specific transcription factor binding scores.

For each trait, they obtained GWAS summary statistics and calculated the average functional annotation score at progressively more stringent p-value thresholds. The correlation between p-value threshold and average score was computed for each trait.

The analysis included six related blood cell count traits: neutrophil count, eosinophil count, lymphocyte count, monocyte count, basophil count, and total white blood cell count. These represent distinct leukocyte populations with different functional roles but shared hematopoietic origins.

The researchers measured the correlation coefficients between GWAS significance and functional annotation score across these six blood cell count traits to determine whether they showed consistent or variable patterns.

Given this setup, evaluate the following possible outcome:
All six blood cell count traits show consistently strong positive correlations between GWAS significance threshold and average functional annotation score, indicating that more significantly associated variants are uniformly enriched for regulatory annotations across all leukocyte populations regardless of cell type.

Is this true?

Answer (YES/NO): YES